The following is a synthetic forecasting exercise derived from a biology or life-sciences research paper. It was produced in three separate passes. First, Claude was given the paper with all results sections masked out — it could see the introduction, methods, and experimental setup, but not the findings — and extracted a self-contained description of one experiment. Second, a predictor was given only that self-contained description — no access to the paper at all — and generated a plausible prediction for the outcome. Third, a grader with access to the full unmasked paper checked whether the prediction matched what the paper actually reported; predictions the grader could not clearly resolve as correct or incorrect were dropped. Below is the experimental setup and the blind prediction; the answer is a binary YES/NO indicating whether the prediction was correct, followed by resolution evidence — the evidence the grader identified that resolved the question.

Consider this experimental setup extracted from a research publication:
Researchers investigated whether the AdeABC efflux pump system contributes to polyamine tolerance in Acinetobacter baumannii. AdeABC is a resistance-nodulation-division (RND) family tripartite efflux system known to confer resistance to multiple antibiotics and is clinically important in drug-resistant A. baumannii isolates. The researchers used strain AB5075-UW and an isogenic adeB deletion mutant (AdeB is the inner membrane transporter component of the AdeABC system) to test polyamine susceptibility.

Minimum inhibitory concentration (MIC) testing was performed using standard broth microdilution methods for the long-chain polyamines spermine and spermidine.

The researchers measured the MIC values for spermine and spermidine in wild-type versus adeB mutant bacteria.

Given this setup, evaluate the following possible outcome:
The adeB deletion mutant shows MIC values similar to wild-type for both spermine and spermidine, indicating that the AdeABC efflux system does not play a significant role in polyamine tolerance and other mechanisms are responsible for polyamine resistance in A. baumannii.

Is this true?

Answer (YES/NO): NO